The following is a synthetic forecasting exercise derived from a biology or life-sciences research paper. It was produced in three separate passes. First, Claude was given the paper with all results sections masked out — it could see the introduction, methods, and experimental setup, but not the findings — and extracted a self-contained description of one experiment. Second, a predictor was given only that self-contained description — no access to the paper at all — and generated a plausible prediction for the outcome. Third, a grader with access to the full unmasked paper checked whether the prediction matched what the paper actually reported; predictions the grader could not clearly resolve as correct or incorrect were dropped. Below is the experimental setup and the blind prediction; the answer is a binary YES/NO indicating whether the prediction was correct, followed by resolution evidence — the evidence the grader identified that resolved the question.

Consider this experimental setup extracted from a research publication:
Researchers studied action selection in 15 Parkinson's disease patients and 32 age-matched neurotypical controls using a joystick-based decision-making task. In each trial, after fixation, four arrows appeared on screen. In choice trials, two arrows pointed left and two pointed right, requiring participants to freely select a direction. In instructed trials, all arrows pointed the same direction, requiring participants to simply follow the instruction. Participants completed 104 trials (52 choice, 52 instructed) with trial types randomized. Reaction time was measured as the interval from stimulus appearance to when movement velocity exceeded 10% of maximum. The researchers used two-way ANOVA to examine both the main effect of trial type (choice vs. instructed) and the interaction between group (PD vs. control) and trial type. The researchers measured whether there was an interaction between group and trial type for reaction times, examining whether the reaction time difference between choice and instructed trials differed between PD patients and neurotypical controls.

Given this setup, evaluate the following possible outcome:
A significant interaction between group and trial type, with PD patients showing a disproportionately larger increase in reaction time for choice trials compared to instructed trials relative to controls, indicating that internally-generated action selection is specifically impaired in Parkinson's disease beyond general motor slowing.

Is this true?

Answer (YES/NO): NO